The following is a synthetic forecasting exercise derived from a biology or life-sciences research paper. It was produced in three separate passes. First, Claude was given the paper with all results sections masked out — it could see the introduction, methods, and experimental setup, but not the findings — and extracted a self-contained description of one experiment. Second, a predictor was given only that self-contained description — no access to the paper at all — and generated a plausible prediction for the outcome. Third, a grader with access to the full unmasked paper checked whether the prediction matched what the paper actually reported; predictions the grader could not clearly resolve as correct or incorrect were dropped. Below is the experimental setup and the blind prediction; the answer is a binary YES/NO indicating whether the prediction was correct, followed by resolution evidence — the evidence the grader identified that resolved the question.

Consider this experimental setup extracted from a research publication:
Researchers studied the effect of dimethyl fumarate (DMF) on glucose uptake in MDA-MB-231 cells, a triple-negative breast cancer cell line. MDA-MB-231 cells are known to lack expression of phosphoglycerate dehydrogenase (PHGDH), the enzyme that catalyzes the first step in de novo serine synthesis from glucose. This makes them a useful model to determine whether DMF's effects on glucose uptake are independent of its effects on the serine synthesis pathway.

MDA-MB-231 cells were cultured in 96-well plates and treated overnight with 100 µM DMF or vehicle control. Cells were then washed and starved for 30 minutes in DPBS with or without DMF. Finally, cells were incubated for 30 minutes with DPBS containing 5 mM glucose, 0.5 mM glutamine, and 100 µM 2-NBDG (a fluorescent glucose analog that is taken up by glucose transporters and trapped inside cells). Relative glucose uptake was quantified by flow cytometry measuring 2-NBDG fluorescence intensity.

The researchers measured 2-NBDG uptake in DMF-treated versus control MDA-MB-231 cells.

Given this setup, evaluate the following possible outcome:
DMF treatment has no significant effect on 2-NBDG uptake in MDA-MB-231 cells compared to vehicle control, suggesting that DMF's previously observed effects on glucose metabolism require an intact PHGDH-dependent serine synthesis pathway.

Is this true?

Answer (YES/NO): NO